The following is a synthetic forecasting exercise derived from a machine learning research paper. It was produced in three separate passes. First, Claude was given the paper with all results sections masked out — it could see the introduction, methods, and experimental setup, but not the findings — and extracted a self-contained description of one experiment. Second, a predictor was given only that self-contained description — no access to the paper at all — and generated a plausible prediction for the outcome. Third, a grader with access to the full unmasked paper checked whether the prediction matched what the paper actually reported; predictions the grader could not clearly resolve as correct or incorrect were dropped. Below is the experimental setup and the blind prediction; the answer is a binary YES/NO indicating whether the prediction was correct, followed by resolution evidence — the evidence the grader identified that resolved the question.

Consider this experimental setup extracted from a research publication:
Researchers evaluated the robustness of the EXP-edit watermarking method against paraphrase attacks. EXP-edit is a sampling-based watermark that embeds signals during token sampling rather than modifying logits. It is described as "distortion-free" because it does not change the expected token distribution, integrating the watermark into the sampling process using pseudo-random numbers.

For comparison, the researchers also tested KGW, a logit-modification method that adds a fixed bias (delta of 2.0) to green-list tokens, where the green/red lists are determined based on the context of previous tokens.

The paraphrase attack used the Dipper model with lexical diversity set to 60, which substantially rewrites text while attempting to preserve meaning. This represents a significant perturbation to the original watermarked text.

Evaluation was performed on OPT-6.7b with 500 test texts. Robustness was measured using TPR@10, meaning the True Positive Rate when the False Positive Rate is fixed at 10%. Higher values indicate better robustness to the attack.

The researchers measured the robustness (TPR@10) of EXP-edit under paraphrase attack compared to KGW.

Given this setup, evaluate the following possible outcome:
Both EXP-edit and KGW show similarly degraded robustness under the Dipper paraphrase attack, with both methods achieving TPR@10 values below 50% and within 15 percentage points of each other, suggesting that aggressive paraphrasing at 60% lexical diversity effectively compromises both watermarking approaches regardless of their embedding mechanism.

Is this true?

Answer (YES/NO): NO